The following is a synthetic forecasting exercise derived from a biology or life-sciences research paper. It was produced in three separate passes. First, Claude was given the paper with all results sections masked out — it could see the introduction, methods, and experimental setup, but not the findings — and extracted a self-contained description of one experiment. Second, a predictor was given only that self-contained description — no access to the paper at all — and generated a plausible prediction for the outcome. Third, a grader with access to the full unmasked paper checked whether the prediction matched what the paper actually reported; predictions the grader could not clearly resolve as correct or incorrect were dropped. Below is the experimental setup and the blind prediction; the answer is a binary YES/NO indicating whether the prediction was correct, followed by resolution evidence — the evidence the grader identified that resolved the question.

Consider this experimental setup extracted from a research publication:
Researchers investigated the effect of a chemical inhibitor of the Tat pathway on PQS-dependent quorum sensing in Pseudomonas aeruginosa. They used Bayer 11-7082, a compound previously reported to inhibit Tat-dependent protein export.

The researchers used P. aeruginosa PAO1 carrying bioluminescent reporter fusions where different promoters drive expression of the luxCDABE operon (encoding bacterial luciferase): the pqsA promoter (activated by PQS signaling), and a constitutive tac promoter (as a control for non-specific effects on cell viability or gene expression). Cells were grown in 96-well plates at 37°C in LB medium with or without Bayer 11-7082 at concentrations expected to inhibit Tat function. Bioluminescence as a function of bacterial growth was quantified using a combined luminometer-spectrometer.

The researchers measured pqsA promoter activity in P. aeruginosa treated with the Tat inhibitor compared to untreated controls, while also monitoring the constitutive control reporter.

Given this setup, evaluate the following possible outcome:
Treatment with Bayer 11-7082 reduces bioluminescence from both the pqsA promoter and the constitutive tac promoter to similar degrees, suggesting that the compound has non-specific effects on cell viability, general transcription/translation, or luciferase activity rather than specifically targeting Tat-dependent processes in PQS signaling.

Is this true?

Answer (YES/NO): NO